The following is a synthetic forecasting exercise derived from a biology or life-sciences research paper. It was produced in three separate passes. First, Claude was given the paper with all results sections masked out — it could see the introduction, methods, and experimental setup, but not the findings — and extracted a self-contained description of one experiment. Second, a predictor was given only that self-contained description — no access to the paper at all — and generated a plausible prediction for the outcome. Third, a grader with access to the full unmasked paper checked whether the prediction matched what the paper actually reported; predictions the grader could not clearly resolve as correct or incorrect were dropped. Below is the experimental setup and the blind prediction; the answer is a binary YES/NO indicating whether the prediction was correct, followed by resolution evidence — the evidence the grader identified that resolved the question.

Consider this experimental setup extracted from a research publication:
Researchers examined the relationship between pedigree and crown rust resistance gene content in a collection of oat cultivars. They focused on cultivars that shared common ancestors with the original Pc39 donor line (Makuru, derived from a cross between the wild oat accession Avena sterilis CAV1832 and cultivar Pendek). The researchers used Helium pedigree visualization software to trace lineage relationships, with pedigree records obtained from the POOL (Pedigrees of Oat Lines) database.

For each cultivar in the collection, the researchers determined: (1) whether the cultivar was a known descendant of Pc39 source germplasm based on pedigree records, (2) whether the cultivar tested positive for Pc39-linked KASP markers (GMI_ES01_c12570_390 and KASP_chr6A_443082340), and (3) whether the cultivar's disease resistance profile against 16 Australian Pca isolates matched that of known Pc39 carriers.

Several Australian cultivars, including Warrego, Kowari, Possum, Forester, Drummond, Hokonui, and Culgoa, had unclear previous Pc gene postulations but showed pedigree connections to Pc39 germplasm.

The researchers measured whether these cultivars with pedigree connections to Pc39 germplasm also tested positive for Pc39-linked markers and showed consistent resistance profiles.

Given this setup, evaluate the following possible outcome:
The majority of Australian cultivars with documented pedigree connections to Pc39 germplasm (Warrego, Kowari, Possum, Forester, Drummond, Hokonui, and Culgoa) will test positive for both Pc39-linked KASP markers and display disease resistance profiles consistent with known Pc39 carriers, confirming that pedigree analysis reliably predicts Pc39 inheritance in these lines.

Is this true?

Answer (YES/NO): NO